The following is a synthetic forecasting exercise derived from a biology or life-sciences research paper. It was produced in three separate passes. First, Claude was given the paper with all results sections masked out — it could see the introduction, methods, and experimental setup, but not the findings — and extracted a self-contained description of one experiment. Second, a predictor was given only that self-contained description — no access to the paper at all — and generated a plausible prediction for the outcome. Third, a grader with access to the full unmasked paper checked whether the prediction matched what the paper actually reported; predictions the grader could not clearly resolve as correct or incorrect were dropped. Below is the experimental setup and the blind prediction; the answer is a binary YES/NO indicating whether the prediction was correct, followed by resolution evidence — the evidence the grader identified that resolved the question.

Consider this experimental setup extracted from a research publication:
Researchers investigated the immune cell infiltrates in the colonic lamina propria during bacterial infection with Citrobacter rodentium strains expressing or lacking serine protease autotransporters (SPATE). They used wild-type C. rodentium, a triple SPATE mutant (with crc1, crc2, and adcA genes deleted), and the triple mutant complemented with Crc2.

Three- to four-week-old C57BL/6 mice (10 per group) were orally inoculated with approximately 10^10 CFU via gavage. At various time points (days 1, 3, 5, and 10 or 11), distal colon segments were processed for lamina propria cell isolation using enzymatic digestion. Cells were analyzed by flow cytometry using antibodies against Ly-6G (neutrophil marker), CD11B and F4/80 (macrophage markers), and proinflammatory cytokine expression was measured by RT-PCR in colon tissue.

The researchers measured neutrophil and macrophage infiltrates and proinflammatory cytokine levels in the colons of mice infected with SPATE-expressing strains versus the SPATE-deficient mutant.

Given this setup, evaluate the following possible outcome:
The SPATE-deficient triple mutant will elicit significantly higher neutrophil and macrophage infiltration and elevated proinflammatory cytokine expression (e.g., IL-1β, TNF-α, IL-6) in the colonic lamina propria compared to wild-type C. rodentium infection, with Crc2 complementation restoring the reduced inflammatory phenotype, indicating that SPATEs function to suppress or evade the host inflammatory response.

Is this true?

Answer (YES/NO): NO